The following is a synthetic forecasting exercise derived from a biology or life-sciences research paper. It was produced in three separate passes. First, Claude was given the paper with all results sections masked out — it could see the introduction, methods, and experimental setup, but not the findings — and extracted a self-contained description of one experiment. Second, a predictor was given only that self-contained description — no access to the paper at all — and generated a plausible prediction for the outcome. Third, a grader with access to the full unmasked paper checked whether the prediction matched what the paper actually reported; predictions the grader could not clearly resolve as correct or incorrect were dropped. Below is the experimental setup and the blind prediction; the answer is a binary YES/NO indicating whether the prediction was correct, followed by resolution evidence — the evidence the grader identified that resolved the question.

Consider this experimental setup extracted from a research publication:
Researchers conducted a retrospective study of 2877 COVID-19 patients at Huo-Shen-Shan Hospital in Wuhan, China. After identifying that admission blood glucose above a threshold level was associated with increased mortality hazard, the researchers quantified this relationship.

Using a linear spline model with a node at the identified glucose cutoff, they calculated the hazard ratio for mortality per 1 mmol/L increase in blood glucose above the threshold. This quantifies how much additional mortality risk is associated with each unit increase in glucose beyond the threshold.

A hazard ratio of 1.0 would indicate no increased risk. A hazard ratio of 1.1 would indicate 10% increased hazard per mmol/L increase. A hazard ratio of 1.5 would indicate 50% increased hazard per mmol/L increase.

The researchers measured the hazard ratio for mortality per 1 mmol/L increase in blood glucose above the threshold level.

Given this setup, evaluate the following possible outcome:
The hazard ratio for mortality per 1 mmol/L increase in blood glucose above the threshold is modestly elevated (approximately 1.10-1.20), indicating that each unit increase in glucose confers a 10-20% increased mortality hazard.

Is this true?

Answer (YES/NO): YES